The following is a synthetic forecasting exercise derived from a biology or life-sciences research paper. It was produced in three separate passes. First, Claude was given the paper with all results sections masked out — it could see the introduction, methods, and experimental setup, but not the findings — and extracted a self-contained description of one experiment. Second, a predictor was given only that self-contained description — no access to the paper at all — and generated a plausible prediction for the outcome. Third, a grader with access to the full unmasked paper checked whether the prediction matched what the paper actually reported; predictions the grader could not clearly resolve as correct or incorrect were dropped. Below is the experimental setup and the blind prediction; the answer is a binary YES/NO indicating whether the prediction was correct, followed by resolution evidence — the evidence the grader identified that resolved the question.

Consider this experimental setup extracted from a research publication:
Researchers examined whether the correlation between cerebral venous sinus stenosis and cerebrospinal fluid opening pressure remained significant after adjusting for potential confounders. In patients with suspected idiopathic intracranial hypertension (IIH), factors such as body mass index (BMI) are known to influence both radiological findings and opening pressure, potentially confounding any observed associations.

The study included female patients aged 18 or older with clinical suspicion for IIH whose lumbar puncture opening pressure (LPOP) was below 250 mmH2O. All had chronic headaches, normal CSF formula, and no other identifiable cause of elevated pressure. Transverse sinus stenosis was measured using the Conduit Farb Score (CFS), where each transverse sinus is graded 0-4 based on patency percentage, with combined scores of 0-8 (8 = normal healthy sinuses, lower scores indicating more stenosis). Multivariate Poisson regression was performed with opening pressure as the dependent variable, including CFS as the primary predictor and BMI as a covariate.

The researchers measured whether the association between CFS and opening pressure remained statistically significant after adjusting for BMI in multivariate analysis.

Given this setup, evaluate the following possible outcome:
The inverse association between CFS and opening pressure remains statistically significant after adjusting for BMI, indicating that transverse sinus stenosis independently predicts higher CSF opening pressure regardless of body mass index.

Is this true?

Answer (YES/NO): YES